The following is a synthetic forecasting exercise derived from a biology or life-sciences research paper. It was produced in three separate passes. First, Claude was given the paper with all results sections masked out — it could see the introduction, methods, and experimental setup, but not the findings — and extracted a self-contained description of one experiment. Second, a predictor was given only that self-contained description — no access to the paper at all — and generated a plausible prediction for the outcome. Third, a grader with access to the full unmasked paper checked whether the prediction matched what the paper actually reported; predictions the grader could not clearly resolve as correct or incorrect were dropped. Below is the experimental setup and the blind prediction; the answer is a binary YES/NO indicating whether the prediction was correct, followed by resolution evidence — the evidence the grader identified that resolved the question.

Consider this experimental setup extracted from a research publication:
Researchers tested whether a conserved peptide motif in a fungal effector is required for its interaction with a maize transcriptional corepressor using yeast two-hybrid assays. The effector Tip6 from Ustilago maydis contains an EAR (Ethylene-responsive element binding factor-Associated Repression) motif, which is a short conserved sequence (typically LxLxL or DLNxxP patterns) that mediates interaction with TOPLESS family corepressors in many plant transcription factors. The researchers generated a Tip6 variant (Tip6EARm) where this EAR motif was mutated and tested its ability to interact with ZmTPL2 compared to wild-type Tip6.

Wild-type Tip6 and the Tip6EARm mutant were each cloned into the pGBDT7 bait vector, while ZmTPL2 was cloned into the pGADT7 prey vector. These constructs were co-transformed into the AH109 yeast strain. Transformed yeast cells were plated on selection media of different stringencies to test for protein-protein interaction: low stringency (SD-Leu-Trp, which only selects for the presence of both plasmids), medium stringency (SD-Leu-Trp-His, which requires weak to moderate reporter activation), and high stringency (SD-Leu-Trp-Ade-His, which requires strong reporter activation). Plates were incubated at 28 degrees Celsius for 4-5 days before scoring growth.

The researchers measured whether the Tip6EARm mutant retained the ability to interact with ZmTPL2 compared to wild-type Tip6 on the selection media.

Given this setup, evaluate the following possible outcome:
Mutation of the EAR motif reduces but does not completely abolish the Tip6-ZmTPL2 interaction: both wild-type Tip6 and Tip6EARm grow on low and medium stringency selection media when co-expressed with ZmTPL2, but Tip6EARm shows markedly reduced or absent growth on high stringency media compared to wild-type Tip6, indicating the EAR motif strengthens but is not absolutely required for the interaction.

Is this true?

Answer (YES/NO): NO